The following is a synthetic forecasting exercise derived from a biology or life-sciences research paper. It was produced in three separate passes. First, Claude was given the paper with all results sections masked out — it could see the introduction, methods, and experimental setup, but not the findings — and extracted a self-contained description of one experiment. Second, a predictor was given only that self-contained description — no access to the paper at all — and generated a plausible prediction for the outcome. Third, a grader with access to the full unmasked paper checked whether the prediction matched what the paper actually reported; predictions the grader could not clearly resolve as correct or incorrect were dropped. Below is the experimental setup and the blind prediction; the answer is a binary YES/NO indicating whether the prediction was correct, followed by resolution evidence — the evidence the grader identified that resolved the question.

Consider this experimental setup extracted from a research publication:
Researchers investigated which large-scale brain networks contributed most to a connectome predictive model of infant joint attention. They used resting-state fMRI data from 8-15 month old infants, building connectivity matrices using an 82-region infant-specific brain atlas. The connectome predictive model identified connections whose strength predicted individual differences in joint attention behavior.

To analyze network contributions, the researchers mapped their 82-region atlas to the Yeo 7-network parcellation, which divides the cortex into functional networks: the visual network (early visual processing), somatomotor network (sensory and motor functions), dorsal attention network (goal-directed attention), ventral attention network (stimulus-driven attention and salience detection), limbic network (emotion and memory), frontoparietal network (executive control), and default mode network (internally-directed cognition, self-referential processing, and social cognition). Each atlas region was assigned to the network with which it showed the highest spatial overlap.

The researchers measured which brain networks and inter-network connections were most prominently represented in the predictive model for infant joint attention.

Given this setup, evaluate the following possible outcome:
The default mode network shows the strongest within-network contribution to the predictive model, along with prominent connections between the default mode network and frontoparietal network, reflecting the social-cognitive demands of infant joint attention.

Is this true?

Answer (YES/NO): NO